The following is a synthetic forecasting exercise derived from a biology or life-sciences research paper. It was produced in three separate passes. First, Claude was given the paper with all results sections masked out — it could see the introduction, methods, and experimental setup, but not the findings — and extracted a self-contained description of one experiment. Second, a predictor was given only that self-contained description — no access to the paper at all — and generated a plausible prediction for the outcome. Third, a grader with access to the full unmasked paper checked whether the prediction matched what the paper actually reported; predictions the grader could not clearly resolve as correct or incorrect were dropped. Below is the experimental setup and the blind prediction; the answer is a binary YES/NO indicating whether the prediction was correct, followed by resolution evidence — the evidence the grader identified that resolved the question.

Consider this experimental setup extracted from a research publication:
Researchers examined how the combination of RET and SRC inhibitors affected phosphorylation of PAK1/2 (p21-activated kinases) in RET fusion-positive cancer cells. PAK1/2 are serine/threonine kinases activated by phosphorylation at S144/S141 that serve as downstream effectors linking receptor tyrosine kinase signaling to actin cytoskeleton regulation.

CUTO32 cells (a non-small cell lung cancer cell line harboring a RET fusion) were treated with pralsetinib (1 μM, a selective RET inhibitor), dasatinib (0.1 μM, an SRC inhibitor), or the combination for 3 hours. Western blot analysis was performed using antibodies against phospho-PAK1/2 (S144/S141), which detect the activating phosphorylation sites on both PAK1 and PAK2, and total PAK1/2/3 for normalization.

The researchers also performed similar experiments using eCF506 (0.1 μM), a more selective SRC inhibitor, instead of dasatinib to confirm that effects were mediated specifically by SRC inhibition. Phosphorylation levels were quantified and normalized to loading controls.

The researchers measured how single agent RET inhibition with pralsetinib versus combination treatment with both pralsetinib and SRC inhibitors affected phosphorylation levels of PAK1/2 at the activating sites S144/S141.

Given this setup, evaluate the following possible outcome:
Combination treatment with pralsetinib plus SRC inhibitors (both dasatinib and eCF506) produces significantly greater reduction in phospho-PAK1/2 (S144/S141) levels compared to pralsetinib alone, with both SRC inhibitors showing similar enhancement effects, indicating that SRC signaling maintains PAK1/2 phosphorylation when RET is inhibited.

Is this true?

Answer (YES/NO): YES